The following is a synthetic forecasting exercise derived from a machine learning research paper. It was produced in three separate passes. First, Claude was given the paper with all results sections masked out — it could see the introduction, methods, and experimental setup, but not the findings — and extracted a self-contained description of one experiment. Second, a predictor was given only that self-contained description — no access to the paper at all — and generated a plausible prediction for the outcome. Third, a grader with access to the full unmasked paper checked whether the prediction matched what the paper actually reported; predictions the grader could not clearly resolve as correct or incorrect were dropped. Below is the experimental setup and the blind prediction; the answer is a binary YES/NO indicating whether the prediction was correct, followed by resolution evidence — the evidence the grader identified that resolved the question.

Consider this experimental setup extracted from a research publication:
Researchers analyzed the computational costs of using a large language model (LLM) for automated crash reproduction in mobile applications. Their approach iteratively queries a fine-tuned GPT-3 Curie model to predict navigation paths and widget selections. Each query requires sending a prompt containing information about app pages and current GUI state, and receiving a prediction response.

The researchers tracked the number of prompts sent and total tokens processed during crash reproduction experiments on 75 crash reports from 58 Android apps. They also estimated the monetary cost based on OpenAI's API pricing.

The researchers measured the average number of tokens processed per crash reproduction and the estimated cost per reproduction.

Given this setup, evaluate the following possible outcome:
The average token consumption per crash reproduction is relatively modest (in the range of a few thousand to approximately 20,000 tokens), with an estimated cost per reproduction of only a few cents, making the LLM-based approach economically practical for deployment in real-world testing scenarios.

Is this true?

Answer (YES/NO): YES